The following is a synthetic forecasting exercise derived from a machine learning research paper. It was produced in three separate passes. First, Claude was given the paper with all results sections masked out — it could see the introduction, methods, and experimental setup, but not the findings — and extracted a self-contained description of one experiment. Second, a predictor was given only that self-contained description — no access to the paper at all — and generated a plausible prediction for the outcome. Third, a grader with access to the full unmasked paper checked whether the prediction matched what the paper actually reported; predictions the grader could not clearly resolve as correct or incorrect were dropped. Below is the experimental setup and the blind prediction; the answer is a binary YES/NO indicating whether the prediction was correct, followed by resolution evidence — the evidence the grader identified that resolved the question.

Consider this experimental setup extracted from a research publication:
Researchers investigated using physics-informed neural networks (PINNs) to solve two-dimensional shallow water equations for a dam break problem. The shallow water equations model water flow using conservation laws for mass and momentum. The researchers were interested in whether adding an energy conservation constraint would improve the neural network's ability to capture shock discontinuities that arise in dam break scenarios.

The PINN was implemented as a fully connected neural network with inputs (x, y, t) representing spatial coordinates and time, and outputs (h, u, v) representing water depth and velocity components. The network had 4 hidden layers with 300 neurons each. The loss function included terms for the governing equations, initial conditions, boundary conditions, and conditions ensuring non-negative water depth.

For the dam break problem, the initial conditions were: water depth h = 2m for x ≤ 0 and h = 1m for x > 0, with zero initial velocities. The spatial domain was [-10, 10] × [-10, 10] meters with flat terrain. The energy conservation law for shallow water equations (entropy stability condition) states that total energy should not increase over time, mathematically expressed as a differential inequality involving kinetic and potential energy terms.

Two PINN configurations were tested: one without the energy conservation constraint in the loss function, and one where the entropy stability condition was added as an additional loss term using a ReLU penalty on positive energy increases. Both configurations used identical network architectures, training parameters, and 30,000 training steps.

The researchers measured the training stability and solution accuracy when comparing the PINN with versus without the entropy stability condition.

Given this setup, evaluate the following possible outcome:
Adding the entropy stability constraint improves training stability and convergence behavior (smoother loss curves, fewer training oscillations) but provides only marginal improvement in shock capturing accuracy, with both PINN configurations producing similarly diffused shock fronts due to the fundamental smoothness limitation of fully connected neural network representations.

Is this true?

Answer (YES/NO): NO